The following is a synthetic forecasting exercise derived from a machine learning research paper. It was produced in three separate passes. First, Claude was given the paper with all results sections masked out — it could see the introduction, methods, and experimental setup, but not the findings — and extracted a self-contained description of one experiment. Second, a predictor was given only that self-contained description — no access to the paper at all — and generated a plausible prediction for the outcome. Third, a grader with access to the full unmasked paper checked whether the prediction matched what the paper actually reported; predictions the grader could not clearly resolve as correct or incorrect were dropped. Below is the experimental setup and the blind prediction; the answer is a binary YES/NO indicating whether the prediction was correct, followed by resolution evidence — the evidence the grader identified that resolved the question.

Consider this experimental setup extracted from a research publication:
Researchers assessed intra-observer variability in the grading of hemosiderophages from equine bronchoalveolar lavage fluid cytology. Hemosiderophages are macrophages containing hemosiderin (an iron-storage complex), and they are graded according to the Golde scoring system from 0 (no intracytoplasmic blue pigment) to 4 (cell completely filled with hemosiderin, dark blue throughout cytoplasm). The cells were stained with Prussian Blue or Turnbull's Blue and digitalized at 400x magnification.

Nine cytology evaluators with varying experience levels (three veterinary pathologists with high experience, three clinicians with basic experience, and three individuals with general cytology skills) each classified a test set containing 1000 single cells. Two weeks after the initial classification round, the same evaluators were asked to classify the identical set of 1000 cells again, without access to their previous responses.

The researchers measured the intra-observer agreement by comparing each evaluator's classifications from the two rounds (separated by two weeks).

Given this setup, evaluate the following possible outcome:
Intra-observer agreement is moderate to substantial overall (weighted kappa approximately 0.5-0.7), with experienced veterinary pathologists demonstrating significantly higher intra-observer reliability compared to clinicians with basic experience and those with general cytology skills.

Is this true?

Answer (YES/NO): NO